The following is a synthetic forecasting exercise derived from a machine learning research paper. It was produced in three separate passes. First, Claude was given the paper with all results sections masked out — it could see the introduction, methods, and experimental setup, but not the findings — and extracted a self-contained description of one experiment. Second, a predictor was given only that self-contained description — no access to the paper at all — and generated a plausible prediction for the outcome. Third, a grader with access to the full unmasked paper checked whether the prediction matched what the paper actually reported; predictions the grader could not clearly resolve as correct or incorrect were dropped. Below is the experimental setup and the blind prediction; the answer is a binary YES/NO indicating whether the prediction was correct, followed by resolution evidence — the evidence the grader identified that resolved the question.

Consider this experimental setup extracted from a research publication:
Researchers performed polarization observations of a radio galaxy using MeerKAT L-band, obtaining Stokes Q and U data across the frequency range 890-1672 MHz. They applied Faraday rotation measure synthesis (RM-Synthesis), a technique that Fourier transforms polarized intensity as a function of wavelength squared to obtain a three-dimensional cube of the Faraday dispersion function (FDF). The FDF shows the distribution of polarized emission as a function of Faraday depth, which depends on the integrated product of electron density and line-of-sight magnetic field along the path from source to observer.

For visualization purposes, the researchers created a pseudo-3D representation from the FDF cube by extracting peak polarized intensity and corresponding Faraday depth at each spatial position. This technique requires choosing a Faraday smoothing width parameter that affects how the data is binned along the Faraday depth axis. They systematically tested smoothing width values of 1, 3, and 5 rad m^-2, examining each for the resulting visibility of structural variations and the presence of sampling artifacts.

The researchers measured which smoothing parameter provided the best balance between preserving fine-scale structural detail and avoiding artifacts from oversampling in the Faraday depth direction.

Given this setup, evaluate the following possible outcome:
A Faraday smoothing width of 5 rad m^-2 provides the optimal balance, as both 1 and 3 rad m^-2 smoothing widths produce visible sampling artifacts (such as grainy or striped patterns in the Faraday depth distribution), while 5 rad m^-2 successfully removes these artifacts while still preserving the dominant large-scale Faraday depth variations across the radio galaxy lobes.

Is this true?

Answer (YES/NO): NO